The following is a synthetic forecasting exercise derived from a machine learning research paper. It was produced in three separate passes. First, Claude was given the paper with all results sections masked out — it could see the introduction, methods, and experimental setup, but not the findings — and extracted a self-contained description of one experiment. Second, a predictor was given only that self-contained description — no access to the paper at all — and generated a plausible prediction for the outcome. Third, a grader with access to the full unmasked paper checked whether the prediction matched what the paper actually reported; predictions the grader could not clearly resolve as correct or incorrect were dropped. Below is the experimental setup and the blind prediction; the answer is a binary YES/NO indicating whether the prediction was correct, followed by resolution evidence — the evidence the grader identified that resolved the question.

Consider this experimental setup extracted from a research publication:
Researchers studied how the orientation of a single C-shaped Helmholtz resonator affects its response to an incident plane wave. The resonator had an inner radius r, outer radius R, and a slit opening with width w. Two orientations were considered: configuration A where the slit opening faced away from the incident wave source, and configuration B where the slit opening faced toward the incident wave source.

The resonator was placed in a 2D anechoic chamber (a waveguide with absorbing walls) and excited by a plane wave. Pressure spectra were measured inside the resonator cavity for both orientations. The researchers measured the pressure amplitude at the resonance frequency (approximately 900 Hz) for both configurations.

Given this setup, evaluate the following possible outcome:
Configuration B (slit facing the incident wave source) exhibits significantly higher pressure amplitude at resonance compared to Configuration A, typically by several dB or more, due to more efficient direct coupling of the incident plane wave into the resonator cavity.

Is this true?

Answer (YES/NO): NO